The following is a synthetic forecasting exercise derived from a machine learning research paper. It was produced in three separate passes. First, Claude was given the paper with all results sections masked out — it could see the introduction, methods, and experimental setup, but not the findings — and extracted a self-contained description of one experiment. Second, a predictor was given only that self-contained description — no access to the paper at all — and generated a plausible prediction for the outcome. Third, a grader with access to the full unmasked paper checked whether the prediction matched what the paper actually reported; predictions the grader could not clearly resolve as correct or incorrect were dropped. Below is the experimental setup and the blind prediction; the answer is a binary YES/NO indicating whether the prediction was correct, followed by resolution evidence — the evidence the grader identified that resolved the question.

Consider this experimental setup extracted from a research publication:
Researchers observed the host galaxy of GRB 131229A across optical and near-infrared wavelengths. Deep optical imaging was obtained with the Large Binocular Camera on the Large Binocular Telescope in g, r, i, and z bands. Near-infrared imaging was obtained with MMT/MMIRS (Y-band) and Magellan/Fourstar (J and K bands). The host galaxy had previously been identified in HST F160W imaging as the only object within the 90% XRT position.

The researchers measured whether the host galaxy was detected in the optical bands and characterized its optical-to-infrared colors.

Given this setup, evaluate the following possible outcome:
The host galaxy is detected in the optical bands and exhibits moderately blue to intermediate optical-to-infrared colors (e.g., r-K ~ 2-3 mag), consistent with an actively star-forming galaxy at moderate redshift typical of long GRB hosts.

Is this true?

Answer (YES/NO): NO